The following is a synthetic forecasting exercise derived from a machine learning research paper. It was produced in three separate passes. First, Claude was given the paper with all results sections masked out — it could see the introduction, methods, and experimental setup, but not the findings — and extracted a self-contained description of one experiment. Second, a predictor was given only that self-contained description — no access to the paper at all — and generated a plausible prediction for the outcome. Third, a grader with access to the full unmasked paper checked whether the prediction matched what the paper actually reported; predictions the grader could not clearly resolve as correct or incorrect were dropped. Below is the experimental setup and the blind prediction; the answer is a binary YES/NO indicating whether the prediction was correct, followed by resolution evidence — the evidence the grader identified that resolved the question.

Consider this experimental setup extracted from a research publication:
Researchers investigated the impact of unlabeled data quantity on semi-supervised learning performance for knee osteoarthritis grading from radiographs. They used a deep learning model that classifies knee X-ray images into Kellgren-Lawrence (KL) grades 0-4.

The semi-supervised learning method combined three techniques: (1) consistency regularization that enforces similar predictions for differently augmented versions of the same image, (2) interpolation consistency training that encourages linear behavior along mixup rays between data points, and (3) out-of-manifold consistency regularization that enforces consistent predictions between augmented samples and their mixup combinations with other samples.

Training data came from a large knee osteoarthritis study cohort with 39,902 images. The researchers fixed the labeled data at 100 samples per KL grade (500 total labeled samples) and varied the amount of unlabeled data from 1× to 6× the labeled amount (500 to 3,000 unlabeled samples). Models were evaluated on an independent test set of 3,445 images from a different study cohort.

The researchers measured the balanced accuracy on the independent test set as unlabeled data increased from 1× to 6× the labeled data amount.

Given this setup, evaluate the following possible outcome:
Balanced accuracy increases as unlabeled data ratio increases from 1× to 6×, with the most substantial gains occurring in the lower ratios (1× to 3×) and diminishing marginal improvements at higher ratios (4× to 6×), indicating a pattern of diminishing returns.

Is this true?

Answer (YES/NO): NO